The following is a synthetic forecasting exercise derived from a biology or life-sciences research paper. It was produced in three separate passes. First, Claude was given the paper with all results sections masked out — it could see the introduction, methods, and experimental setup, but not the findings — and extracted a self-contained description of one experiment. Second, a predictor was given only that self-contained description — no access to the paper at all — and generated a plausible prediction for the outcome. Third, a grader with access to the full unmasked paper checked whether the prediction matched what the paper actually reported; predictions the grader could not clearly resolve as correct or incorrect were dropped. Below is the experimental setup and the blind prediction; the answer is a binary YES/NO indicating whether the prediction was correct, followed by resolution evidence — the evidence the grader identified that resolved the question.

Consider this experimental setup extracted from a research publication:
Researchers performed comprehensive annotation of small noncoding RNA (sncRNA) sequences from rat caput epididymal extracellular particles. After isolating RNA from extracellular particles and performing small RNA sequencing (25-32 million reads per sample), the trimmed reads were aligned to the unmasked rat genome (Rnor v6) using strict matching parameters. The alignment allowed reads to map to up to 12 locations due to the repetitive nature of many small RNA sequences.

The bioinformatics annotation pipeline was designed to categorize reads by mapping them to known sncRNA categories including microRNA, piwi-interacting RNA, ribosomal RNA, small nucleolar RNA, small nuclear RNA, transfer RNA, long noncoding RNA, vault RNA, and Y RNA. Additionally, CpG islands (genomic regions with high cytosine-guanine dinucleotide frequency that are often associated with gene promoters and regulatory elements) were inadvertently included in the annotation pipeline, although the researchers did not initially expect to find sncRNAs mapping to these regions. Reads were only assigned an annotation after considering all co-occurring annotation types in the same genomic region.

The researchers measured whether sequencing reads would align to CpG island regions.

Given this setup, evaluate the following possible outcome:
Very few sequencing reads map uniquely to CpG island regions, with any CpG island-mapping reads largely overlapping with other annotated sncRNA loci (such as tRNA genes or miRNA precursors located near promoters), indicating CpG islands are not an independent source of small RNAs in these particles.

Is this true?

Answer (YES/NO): NO